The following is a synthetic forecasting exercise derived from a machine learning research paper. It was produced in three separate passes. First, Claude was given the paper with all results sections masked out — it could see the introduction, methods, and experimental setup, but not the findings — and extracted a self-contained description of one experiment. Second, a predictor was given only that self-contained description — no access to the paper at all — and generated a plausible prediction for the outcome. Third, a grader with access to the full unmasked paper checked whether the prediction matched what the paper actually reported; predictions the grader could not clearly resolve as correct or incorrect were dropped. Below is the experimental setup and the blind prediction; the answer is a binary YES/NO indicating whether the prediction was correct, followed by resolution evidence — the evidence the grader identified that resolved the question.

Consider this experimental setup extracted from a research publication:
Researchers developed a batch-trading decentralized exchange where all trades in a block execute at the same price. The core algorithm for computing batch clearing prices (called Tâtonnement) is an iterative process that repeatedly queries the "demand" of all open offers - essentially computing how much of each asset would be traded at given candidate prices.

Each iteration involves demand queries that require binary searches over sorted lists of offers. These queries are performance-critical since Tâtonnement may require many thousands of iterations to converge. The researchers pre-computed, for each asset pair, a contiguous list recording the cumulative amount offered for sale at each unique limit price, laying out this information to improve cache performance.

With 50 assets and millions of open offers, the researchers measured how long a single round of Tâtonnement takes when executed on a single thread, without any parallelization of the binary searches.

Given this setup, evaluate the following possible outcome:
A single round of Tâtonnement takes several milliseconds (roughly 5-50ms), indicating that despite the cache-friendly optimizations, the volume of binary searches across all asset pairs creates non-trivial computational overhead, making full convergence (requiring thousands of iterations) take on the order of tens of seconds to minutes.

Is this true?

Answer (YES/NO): NO